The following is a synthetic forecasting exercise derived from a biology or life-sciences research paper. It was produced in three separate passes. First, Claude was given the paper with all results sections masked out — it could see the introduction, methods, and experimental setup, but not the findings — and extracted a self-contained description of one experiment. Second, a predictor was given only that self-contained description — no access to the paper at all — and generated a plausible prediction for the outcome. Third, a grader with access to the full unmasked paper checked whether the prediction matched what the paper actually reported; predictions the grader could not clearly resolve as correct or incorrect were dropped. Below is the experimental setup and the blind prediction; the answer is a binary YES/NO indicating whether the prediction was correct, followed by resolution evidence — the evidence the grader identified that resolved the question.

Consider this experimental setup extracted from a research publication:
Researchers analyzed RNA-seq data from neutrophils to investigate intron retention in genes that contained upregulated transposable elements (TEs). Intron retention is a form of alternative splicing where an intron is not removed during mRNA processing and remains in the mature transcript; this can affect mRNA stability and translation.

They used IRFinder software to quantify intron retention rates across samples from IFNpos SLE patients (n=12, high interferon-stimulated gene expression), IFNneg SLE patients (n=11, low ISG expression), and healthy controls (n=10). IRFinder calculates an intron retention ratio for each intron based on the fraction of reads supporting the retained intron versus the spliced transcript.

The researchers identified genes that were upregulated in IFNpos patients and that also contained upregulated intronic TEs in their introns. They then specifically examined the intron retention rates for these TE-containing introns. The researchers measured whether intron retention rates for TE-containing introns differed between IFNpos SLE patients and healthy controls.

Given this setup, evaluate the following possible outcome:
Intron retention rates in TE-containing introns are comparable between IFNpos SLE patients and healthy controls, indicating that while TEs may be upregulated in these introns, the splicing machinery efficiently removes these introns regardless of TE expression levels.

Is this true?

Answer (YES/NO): NO